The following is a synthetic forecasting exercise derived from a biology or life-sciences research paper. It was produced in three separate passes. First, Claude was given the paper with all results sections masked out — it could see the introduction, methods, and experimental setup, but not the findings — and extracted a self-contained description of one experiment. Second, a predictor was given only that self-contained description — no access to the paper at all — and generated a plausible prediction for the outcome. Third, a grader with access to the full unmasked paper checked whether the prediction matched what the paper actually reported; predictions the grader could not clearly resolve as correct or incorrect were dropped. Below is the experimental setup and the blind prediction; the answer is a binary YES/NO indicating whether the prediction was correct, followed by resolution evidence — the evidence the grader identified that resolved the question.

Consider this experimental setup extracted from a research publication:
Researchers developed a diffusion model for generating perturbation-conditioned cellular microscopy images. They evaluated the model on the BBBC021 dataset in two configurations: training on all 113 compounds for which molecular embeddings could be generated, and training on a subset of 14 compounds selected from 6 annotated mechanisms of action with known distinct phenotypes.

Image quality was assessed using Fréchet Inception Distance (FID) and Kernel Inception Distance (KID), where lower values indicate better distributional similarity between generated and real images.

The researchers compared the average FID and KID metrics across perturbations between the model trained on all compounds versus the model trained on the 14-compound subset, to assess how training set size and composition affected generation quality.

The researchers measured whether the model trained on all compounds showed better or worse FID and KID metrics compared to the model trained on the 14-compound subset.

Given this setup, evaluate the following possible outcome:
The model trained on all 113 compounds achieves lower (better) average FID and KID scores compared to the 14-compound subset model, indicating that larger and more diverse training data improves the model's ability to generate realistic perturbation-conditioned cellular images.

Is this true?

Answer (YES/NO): YES